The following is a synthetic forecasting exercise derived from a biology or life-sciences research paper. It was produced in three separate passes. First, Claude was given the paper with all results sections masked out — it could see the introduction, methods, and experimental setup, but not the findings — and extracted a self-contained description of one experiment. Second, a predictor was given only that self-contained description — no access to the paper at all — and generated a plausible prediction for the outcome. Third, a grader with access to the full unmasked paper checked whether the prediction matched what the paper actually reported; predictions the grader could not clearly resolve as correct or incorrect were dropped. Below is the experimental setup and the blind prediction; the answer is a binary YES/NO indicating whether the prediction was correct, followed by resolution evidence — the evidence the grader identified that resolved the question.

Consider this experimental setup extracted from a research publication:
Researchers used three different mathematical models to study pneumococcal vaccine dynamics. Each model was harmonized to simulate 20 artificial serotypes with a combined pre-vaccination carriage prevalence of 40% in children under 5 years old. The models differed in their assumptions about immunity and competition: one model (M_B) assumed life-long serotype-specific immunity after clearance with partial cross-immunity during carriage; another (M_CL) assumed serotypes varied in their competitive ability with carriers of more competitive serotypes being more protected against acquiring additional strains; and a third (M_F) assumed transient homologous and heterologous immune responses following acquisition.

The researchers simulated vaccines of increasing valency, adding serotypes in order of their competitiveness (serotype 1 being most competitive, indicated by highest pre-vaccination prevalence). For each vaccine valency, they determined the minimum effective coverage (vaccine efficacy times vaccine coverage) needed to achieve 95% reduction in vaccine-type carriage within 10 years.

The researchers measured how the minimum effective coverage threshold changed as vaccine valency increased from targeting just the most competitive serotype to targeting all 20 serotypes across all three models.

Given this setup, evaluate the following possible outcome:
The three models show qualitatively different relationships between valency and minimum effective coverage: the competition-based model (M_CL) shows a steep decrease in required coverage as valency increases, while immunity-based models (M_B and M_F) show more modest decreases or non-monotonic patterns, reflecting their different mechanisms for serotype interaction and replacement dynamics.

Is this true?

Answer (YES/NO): NO